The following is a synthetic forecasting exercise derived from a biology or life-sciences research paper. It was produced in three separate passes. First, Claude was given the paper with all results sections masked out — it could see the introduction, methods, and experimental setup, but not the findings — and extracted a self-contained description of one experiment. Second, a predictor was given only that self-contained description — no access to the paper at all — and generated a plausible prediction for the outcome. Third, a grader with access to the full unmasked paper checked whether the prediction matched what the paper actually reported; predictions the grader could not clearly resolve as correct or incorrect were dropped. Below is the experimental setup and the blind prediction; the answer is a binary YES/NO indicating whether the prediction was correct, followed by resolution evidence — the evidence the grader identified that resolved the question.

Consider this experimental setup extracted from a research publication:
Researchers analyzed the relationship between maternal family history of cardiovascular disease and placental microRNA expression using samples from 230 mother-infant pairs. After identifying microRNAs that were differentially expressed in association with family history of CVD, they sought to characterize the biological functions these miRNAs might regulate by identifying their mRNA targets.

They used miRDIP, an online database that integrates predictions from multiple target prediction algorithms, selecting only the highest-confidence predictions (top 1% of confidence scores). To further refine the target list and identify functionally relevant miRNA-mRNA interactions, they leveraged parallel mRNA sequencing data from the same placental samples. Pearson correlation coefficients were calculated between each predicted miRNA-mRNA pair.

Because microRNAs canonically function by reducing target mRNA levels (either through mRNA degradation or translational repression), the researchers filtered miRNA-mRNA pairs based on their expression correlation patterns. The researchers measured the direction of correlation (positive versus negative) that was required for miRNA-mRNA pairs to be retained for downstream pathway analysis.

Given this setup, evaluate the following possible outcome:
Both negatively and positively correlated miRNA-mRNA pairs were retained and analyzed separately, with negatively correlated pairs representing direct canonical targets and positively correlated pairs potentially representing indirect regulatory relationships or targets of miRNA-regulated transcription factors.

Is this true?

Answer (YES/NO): NO